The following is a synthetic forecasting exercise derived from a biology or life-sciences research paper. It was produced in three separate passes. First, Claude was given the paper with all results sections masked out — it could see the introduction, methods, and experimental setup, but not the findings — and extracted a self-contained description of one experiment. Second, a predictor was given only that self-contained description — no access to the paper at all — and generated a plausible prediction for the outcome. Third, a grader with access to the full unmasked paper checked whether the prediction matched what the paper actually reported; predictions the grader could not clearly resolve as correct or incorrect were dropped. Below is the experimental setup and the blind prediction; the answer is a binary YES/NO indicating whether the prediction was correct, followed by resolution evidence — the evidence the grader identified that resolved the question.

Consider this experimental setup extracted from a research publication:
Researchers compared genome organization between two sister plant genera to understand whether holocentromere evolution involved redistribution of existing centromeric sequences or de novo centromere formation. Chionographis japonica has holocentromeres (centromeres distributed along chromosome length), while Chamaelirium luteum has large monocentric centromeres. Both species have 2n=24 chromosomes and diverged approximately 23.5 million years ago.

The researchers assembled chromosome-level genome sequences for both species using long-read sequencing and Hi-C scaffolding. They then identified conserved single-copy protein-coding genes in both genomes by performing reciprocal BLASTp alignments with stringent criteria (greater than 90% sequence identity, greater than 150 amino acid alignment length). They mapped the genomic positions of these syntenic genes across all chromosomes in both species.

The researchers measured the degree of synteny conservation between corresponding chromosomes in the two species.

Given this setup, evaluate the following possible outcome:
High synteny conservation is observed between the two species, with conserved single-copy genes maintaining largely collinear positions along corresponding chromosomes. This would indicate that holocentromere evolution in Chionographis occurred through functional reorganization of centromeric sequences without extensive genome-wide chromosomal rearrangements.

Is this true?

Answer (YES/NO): YES